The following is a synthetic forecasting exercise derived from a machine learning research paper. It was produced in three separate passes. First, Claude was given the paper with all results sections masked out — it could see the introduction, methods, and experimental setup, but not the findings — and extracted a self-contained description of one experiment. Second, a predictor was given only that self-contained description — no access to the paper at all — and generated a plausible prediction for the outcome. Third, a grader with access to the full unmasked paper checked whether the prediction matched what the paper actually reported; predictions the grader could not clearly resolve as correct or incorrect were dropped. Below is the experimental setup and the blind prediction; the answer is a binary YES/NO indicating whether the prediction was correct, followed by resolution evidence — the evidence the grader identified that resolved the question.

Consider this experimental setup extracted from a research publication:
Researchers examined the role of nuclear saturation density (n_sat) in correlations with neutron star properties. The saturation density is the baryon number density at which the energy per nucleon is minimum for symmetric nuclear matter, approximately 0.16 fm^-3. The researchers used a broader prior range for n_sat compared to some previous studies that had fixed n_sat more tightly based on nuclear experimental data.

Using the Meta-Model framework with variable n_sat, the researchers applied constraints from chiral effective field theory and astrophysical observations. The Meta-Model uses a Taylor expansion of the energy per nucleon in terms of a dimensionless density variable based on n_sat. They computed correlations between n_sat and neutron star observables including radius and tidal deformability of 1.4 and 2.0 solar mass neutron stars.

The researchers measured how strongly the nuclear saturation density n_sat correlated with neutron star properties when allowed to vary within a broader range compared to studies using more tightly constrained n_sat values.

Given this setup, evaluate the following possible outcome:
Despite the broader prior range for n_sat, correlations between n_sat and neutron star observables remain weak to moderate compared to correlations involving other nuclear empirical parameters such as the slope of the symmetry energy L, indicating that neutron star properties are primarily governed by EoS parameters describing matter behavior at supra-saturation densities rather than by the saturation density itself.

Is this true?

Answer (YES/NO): NO